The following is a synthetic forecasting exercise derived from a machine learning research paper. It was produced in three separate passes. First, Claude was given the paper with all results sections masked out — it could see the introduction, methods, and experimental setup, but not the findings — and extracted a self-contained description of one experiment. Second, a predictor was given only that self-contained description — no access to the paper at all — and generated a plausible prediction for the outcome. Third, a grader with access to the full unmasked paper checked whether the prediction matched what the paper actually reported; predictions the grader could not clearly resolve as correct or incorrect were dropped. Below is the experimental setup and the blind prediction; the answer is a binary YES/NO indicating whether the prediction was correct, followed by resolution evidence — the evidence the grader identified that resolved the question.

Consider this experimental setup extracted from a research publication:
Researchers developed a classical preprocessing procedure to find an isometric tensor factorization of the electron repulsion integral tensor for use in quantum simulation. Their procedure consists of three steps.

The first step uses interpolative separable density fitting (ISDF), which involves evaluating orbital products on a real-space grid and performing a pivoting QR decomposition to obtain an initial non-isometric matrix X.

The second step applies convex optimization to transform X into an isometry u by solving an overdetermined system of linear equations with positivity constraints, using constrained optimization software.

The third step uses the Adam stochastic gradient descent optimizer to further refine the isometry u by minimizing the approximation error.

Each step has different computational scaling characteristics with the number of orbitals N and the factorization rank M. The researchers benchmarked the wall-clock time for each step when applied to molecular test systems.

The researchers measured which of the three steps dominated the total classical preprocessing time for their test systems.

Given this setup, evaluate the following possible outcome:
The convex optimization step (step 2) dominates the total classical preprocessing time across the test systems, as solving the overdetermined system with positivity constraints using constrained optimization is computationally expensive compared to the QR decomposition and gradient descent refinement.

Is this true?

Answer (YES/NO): NO